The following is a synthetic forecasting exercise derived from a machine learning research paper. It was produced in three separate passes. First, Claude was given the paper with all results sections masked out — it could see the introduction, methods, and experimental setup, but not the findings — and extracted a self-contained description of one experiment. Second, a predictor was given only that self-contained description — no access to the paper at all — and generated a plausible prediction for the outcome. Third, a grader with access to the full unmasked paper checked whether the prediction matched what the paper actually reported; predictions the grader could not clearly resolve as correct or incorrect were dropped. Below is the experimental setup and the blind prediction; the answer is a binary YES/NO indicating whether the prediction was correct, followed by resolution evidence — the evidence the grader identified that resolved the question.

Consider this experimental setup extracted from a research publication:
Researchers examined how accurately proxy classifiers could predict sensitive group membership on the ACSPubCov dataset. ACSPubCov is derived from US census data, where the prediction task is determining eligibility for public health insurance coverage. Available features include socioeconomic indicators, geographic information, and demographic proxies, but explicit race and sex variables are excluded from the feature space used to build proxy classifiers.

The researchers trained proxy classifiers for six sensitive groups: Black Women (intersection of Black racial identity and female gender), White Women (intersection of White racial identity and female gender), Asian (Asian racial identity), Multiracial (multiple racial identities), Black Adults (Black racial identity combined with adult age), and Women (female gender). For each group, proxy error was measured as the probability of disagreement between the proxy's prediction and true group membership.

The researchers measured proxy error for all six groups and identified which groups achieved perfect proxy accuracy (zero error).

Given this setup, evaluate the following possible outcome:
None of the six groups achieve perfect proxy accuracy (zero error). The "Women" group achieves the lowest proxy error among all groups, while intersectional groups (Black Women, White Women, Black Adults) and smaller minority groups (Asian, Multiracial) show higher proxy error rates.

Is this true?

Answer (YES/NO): NO